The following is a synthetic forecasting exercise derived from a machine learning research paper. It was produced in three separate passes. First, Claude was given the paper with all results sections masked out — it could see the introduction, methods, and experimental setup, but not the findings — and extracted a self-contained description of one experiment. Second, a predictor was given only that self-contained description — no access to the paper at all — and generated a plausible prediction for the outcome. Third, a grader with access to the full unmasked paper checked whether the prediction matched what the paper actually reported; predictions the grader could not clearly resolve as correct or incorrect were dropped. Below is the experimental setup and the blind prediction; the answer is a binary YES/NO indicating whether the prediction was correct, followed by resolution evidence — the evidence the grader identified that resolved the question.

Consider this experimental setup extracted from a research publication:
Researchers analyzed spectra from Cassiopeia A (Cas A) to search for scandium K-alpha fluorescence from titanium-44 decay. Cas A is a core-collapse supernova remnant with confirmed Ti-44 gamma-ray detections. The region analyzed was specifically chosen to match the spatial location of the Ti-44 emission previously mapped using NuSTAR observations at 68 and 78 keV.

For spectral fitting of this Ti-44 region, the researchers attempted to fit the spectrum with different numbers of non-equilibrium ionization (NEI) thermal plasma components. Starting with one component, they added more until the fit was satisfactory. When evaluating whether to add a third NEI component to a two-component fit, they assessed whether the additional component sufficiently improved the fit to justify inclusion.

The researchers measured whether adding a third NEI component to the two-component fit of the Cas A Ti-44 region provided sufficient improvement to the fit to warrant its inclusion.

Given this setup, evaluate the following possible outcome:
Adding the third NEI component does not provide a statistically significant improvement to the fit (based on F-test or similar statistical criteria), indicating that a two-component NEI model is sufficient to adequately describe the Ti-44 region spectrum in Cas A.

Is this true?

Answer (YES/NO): YES